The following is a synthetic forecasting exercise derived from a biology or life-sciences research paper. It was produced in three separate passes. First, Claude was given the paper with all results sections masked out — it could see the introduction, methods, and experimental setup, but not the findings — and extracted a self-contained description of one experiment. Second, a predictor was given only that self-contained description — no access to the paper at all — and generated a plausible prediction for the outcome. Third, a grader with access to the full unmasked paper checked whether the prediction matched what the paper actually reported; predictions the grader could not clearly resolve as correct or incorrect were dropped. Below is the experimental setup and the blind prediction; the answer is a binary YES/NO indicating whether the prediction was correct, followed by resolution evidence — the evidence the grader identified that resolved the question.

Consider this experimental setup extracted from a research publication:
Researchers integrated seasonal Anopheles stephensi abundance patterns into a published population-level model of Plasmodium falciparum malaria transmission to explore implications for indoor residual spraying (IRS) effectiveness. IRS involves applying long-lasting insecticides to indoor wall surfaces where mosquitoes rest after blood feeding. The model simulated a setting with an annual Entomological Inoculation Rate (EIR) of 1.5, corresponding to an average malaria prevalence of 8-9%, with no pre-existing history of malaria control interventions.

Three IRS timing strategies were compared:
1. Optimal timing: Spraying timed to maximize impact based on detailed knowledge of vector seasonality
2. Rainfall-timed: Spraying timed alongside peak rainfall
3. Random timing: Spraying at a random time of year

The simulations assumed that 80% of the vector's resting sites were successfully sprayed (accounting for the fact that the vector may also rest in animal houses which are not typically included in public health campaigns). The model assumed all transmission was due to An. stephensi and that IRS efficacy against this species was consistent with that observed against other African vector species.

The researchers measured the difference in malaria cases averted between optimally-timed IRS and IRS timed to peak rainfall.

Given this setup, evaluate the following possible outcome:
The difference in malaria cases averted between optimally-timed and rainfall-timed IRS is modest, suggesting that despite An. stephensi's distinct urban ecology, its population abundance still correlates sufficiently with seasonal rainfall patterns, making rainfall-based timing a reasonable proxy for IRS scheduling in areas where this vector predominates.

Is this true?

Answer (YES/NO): NO